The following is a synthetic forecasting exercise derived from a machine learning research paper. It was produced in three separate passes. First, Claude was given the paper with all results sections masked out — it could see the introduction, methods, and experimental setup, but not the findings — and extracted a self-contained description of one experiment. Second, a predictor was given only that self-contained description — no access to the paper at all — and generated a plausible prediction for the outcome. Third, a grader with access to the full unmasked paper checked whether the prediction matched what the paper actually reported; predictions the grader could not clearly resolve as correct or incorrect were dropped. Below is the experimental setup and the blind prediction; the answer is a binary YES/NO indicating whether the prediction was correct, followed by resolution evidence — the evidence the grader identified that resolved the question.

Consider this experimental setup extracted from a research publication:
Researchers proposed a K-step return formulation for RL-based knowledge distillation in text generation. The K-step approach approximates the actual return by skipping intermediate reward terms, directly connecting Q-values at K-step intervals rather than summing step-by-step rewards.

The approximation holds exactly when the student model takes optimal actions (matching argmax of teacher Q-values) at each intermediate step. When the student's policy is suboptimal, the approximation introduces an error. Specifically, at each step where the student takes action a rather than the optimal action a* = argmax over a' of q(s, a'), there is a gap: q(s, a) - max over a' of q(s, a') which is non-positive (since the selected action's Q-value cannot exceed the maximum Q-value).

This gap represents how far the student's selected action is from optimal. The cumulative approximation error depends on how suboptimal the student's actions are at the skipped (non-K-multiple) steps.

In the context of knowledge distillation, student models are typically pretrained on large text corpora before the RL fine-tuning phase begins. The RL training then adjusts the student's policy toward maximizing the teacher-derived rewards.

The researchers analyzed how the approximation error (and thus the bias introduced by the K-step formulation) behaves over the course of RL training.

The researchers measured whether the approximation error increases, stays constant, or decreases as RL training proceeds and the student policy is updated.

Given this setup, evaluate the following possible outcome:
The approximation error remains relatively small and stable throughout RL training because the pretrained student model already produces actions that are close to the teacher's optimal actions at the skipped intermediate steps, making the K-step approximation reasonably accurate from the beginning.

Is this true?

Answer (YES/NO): NO